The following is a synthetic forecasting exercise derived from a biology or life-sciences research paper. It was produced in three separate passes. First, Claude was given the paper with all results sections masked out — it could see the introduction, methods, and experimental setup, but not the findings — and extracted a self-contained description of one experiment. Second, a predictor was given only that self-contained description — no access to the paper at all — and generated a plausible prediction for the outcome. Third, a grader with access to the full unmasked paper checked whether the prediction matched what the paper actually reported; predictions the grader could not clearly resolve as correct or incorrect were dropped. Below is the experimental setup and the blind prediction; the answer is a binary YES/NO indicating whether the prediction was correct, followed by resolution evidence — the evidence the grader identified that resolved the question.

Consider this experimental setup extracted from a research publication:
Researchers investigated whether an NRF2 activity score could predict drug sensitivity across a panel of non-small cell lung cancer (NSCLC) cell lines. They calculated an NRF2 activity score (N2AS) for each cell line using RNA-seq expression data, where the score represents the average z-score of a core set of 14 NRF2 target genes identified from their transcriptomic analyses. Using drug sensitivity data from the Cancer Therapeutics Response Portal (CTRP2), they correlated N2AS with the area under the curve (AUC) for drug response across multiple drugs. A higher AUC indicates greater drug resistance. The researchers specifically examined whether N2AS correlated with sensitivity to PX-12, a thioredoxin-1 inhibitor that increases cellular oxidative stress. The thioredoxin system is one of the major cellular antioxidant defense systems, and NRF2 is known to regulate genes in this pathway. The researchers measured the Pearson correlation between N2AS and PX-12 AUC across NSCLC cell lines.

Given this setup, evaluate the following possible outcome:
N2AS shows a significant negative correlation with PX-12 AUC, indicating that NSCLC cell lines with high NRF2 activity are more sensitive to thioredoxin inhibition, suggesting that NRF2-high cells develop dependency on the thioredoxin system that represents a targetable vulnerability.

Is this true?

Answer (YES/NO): NO